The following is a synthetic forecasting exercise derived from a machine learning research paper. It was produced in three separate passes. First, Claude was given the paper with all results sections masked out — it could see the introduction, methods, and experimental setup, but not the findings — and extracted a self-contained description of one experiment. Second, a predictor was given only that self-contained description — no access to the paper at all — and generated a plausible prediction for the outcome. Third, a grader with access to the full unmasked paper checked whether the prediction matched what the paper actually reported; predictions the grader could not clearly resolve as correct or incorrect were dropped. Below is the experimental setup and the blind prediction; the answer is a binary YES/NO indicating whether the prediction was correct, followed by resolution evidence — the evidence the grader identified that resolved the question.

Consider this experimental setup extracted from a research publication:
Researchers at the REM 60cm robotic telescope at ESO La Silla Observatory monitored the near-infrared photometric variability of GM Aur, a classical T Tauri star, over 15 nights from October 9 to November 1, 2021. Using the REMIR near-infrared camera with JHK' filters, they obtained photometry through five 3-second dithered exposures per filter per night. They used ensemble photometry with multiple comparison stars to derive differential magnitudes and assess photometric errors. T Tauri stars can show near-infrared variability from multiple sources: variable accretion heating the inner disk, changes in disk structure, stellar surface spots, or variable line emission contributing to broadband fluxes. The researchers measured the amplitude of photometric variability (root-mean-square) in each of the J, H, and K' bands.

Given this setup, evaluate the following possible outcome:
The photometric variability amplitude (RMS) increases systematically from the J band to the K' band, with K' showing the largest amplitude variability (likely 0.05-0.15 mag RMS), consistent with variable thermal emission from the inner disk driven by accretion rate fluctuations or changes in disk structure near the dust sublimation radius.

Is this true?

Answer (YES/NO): NO